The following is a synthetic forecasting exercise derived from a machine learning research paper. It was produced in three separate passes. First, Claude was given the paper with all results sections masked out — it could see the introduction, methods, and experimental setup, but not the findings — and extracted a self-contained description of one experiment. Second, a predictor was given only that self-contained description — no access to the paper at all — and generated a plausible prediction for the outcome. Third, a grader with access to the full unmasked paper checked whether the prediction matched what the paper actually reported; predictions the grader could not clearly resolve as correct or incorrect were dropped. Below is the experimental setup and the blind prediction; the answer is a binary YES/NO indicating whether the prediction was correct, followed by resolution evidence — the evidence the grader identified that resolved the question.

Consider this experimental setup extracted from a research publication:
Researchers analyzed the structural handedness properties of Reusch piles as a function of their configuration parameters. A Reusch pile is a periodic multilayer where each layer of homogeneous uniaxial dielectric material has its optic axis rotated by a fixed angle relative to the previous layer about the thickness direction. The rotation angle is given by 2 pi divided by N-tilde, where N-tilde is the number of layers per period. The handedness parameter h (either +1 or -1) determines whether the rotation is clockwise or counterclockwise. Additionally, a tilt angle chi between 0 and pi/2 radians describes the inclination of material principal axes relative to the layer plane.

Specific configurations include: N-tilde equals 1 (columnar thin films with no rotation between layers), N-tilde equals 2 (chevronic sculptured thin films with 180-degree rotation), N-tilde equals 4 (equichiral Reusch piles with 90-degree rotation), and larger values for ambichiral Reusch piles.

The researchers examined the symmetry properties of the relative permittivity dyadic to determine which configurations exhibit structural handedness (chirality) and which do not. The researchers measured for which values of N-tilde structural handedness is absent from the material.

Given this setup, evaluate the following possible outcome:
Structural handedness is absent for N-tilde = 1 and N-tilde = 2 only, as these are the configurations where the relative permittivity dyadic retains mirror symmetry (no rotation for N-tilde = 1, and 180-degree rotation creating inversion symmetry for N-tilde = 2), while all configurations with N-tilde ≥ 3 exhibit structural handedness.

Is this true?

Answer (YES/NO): NO